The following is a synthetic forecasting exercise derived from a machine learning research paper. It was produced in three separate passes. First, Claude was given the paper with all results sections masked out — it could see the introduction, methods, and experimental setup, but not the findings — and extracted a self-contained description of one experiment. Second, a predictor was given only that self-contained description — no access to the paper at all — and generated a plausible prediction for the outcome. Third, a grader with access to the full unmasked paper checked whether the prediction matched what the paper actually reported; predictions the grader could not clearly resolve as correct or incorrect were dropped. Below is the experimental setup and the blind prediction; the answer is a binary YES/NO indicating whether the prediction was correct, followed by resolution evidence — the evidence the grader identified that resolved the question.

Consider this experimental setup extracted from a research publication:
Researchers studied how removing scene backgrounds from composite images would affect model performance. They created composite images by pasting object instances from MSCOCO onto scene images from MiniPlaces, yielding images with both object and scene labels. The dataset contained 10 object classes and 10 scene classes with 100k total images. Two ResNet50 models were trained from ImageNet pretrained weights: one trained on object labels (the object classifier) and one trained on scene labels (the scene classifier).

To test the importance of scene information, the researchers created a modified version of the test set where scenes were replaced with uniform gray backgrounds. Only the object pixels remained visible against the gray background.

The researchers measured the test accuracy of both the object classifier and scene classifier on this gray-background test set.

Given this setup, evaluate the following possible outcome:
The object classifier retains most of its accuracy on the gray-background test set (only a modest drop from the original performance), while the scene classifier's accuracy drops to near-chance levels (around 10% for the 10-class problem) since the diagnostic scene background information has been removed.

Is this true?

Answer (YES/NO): YES